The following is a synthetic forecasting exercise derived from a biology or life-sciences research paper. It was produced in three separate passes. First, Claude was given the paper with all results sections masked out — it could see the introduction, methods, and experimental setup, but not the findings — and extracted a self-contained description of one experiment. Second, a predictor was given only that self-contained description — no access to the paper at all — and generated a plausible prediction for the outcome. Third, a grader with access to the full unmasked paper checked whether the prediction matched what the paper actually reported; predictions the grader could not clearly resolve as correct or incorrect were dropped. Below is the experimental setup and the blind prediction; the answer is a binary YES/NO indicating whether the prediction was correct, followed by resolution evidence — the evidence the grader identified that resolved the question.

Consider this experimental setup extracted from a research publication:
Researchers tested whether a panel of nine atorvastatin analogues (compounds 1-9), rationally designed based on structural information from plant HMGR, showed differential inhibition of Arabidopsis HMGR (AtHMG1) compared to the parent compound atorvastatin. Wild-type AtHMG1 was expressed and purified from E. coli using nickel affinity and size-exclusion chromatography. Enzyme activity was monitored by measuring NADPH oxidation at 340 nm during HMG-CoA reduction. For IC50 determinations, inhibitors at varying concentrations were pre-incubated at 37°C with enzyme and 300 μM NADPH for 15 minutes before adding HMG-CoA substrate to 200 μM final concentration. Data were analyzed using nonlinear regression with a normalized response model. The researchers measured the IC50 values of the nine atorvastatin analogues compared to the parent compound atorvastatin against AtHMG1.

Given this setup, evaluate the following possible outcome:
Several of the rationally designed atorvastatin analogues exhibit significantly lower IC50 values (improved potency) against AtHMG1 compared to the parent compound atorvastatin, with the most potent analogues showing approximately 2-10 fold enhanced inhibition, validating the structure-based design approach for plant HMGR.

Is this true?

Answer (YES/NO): NO